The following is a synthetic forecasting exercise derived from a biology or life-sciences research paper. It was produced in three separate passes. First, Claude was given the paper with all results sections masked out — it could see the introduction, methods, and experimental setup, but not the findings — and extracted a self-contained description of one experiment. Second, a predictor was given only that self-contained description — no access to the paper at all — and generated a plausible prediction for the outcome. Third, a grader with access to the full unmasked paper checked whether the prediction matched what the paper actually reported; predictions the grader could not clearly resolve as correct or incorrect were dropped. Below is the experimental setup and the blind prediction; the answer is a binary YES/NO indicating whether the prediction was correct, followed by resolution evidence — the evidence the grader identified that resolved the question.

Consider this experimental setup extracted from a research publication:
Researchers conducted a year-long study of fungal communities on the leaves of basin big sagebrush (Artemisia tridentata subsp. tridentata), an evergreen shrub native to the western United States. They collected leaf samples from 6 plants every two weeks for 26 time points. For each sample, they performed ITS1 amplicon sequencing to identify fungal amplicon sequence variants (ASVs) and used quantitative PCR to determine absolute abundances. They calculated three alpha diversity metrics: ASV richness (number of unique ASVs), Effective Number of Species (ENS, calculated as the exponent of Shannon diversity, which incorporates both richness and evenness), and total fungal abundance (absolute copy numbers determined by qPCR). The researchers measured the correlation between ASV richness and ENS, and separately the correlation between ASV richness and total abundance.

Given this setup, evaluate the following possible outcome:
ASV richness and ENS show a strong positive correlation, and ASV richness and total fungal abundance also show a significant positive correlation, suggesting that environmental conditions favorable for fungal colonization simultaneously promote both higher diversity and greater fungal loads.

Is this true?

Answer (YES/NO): NO